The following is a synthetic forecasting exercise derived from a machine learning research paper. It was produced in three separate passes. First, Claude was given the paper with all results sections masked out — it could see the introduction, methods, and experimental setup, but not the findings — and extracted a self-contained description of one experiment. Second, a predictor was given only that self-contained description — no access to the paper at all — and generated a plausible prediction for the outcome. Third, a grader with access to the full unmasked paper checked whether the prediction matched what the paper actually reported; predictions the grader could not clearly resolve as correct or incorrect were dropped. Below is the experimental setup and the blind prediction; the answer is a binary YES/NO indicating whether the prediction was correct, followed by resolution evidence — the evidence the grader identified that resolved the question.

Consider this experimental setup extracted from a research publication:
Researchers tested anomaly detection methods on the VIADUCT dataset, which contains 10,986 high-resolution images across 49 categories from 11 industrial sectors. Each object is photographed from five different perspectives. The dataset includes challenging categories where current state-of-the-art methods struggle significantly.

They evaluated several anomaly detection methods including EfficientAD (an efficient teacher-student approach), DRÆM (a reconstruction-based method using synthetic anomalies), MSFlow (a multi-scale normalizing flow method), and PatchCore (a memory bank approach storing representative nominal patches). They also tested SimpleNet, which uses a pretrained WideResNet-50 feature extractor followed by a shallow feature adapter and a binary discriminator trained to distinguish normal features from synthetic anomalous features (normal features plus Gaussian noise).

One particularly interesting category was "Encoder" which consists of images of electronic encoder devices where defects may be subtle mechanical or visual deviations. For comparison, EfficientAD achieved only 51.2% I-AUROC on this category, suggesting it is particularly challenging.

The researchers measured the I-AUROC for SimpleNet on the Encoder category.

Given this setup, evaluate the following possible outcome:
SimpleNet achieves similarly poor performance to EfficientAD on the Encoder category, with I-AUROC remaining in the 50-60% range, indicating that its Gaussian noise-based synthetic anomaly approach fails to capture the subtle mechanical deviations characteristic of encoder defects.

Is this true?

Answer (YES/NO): NO